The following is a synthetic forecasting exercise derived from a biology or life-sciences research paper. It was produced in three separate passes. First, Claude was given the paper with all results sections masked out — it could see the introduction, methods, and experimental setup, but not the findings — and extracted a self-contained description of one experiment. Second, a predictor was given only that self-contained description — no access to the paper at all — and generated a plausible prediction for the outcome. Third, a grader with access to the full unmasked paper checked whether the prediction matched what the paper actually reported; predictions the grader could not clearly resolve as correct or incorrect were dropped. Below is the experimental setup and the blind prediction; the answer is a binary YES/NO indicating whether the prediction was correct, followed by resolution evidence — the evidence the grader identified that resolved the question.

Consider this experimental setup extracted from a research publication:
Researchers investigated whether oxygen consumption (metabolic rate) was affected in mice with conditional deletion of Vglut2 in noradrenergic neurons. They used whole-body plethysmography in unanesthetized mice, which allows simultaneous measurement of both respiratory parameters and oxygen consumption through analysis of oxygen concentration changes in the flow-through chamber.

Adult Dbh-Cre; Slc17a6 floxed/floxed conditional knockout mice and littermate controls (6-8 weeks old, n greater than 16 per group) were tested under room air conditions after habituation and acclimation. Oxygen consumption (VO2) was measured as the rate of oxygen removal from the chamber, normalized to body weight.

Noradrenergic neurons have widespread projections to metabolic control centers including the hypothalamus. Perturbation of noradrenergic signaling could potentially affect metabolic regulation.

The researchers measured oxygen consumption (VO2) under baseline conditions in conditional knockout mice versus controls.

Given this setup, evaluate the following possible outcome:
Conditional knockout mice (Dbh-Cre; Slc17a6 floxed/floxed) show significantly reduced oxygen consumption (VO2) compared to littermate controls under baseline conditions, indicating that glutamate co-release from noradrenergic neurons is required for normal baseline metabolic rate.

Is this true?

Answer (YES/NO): NO